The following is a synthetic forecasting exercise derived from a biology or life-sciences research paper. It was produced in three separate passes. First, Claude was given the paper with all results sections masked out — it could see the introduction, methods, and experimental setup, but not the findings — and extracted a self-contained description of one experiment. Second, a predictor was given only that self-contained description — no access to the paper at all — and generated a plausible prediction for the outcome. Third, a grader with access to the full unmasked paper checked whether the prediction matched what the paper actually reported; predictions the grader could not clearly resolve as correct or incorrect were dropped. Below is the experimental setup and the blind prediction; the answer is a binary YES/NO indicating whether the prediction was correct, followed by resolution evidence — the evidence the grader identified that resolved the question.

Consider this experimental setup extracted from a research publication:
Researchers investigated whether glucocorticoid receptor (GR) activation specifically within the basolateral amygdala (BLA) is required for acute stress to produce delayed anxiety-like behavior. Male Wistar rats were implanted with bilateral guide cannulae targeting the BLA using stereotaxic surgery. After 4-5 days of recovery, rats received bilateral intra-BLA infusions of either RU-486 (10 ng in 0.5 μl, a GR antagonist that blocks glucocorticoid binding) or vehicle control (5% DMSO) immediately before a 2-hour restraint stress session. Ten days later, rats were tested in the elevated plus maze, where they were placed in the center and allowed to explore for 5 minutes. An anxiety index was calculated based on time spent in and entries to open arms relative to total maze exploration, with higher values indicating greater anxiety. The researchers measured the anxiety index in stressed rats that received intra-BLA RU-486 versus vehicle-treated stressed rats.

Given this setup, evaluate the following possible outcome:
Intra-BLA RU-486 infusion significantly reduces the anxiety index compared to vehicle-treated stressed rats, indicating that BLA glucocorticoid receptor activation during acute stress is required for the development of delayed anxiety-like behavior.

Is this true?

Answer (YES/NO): YES